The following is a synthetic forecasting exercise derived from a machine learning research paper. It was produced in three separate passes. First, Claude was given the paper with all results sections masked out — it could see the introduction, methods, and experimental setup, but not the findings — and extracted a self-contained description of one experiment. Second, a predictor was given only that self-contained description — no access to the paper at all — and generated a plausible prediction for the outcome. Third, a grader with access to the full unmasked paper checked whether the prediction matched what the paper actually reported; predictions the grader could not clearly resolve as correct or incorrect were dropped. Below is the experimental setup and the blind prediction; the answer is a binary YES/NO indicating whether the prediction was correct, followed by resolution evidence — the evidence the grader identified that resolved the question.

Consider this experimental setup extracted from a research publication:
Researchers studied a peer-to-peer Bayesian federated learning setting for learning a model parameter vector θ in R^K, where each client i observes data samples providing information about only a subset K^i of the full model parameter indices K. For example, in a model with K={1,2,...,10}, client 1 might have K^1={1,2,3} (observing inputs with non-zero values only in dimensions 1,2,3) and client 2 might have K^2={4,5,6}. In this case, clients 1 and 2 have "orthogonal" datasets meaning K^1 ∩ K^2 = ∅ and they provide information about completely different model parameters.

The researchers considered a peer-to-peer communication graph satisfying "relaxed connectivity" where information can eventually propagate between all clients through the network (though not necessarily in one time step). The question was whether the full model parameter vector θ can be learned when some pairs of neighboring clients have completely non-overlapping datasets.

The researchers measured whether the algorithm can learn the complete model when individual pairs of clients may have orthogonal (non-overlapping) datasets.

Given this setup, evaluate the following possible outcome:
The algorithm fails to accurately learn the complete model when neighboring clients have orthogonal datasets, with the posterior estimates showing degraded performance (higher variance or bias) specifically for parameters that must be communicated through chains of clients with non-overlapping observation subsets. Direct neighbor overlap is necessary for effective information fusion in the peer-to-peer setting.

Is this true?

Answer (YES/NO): NO